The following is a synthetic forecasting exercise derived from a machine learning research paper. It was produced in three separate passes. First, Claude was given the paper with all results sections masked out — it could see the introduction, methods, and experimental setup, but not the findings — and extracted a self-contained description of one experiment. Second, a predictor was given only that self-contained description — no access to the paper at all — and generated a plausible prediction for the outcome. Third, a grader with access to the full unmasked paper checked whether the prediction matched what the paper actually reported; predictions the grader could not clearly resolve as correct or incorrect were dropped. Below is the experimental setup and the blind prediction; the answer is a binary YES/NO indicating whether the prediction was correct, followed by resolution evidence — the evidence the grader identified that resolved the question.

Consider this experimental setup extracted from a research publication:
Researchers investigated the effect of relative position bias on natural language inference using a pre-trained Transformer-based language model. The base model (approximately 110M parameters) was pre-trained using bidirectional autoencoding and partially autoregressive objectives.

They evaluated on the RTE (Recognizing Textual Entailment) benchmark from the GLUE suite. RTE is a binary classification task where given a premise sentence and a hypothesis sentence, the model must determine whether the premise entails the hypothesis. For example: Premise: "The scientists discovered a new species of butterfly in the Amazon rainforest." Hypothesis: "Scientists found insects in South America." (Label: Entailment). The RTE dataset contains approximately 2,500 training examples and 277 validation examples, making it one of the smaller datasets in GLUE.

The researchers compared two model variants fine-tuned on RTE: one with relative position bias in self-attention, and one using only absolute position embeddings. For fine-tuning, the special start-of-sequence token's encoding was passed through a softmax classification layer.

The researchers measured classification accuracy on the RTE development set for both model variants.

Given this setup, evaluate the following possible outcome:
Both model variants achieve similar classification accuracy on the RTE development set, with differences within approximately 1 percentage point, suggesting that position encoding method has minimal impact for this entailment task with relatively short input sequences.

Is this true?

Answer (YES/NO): NO